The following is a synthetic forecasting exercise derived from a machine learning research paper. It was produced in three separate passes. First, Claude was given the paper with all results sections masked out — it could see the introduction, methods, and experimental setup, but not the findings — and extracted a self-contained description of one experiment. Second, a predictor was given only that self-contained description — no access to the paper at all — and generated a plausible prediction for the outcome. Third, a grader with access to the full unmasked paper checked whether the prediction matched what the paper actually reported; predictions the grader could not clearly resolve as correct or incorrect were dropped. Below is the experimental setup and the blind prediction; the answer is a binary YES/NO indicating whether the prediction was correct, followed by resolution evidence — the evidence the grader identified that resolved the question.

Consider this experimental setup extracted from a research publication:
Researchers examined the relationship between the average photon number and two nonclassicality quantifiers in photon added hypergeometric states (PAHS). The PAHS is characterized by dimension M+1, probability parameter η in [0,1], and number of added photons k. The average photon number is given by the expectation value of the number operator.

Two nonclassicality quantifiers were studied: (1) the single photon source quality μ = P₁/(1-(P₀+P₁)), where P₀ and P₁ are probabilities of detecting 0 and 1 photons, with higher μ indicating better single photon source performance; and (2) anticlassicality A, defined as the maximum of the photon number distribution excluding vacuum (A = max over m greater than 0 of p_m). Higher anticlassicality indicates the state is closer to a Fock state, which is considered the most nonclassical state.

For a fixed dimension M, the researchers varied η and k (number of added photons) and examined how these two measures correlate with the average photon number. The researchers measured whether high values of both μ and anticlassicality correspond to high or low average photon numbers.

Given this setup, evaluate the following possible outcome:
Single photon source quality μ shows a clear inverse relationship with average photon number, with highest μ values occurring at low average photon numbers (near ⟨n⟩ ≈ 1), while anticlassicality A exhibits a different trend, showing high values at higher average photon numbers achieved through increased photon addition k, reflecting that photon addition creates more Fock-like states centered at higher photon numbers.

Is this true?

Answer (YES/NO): NO